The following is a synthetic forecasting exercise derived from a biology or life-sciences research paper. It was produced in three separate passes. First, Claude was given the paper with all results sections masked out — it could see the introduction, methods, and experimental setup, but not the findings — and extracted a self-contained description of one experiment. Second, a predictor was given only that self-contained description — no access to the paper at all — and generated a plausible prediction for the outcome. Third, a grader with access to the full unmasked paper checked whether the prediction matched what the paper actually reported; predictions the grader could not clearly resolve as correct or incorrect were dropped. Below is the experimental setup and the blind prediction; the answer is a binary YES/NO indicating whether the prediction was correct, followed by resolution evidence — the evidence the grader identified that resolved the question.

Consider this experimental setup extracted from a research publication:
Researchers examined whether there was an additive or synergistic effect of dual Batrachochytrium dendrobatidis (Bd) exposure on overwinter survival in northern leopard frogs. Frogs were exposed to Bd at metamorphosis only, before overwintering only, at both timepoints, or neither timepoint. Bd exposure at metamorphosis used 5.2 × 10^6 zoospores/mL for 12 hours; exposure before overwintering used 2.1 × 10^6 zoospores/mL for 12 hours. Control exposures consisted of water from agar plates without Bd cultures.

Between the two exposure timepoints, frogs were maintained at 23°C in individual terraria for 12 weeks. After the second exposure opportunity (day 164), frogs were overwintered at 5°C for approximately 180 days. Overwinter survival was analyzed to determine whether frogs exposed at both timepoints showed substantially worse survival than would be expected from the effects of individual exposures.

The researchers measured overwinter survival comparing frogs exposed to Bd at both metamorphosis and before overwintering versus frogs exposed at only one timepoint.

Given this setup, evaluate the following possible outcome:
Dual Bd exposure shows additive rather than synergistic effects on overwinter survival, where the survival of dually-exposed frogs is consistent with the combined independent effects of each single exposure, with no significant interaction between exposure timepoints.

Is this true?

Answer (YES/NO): YES